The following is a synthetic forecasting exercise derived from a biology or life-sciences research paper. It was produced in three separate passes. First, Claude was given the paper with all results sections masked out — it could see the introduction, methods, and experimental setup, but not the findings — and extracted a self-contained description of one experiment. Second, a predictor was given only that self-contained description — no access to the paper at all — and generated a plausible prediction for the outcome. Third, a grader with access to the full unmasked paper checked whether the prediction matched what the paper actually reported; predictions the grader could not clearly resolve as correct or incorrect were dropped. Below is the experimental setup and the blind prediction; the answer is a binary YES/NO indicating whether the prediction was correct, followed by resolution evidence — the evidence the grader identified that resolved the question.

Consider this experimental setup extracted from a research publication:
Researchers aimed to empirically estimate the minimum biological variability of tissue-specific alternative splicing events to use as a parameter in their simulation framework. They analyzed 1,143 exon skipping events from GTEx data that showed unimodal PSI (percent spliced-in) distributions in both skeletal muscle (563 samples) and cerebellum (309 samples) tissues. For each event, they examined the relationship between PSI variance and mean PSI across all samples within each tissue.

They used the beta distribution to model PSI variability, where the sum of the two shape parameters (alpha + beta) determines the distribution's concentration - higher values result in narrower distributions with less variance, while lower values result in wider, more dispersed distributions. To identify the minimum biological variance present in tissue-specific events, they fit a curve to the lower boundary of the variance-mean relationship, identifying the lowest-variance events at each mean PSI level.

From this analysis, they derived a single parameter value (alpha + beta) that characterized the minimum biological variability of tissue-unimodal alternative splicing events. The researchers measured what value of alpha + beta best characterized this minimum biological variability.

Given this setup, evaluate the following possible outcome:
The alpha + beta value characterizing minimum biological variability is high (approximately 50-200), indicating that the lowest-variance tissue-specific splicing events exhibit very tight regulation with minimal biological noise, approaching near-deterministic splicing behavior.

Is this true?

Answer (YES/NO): YES